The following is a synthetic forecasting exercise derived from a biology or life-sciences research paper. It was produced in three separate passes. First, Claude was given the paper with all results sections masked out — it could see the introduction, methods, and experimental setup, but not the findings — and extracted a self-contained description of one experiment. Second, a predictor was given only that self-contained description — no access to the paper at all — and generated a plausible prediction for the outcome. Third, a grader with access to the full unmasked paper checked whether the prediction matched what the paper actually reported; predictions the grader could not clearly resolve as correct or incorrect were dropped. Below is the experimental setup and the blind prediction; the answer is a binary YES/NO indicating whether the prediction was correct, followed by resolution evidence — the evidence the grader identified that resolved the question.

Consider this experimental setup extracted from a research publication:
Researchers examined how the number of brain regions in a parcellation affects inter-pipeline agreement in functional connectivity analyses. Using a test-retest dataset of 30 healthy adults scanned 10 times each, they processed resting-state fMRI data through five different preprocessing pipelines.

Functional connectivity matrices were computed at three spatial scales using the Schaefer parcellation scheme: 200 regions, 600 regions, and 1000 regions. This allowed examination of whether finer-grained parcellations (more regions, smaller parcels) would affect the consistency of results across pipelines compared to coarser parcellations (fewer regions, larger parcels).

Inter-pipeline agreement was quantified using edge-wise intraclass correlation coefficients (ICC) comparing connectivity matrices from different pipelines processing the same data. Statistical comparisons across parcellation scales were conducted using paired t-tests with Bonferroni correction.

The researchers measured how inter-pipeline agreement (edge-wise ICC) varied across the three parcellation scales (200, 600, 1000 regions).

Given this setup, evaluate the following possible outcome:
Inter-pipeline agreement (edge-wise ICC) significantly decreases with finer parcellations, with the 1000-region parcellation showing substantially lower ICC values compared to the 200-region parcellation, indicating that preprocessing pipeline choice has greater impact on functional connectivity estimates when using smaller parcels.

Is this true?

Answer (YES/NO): YES